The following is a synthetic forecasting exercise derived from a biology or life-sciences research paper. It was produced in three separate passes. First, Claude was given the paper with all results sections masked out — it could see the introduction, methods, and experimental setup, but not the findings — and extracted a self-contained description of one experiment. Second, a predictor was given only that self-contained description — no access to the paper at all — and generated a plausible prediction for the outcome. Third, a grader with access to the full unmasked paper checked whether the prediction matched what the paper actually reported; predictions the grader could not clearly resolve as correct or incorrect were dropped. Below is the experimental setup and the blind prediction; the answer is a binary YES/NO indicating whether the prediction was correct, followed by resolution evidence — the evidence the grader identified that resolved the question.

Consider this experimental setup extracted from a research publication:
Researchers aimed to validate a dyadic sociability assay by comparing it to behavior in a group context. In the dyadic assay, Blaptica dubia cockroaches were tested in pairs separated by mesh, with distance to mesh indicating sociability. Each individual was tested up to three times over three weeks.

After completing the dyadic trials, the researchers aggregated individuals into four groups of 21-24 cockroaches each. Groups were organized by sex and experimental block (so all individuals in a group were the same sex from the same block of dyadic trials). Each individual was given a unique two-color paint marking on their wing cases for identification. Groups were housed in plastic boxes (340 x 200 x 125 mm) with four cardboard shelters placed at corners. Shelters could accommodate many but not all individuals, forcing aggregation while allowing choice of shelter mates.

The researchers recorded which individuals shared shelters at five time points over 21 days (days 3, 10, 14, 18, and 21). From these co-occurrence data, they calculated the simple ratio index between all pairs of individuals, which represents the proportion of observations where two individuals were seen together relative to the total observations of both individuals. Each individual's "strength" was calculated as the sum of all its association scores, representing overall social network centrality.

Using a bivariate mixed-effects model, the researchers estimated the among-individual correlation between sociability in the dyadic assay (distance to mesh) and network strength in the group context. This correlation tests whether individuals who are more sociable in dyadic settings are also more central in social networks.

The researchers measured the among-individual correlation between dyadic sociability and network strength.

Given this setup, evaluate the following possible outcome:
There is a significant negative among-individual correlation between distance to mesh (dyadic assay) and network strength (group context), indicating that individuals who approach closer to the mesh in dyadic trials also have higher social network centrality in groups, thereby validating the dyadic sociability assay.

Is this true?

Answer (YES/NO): YES